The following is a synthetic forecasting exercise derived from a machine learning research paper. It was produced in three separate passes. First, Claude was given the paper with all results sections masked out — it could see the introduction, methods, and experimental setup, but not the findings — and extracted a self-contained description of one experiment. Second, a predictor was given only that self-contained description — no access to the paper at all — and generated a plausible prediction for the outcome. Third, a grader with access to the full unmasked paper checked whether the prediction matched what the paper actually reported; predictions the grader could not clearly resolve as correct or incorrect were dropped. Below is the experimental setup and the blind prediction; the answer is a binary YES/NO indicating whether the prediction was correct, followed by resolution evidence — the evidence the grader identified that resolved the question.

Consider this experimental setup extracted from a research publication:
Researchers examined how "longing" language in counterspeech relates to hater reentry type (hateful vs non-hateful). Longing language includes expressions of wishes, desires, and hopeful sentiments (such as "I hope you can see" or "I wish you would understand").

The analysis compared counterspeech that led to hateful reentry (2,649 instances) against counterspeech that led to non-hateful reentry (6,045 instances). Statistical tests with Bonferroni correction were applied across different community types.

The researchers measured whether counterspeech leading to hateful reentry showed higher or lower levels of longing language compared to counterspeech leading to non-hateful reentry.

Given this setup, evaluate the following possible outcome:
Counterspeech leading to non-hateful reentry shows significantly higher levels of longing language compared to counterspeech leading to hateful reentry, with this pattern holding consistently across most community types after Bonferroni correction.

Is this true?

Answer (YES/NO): NO